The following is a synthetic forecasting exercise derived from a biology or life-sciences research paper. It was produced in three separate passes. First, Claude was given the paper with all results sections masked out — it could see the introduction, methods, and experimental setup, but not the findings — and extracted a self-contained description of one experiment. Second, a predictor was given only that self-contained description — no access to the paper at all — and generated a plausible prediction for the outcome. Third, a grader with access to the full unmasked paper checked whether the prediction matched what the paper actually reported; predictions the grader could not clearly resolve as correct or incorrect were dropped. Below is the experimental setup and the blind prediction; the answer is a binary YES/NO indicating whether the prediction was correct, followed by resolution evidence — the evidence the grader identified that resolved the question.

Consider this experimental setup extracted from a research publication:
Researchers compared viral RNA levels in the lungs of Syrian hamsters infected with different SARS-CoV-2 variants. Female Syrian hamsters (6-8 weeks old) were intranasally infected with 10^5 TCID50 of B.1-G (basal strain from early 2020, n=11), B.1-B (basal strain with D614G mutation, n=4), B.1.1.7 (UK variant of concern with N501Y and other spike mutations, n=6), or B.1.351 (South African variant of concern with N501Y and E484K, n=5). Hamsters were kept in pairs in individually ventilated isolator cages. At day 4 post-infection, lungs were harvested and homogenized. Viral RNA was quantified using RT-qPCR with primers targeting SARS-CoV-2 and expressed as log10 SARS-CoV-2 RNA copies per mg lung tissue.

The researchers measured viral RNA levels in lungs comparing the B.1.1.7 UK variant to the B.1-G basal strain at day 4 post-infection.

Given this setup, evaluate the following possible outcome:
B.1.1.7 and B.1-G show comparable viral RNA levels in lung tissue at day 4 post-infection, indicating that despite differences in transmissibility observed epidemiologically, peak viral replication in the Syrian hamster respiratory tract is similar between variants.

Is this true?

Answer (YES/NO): YES